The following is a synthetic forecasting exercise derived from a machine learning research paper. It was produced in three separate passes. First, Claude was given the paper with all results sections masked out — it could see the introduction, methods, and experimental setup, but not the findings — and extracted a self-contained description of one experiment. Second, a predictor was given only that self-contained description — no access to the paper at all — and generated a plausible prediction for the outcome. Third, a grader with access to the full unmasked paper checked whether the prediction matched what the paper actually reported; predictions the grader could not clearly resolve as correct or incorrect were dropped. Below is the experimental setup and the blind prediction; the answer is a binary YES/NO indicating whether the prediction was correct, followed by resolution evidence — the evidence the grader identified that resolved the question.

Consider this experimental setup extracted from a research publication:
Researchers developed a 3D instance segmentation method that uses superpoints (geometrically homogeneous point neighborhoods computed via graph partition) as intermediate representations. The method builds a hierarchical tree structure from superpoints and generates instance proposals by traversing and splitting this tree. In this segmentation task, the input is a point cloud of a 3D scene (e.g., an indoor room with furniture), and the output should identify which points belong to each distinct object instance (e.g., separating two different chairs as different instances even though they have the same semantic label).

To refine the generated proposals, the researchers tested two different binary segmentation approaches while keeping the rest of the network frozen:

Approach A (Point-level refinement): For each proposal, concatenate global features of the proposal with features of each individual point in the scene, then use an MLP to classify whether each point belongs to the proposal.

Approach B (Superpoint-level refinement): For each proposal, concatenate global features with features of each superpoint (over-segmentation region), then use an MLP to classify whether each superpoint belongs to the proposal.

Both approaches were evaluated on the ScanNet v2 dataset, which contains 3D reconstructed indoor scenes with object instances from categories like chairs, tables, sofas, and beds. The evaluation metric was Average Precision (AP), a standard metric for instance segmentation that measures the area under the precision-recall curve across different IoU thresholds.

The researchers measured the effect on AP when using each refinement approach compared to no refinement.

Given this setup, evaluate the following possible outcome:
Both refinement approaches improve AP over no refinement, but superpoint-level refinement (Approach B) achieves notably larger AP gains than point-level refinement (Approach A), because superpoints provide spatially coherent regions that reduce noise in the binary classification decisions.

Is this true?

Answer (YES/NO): NO